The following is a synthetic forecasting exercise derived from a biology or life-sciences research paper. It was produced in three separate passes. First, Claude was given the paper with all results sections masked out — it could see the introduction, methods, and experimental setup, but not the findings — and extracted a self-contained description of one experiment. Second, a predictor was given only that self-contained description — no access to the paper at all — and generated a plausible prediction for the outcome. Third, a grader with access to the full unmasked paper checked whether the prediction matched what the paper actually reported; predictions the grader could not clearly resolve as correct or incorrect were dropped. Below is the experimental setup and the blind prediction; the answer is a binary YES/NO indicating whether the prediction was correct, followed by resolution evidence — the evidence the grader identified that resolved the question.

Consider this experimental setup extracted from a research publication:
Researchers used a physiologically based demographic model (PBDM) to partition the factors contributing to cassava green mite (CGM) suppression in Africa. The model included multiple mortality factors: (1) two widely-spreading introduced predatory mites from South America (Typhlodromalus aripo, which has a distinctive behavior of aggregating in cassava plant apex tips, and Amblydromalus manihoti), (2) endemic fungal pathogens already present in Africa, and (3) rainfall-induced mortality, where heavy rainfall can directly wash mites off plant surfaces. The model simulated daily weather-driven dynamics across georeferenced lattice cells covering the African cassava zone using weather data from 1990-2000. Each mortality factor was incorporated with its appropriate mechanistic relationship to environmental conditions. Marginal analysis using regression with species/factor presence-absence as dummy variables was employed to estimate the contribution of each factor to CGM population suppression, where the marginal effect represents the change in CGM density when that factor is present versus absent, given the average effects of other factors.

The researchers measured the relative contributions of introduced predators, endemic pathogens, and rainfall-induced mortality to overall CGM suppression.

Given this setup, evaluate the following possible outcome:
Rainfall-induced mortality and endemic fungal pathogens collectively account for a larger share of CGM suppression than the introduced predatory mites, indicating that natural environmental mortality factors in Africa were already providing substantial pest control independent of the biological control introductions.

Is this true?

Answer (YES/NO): NO